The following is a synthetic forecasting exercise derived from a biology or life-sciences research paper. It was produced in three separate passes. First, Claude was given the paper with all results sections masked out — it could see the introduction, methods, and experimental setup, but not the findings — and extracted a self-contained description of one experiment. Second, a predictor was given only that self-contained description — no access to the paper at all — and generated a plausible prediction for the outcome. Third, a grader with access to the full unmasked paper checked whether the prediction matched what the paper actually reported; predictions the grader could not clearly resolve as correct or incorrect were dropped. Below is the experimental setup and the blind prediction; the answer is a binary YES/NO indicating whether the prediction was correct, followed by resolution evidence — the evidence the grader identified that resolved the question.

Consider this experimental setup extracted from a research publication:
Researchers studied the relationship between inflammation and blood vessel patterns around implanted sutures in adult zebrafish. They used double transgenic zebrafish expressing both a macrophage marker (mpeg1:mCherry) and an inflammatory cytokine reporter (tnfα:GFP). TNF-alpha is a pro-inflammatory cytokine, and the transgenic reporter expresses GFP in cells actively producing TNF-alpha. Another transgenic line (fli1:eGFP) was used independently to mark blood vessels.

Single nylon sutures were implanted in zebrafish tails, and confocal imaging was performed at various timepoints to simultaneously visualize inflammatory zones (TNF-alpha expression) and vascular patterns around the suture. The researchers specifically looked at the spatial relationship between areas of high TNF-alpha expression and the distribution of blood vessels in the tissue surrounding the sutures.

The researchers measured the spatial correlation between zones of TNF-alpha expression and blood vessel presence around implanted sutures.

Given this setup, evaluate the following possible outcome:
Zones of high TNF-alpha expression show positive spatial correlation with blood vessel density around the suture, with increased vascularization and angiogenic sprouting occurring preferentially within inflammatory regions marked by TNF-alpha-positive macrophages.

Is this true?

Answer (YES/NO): NO